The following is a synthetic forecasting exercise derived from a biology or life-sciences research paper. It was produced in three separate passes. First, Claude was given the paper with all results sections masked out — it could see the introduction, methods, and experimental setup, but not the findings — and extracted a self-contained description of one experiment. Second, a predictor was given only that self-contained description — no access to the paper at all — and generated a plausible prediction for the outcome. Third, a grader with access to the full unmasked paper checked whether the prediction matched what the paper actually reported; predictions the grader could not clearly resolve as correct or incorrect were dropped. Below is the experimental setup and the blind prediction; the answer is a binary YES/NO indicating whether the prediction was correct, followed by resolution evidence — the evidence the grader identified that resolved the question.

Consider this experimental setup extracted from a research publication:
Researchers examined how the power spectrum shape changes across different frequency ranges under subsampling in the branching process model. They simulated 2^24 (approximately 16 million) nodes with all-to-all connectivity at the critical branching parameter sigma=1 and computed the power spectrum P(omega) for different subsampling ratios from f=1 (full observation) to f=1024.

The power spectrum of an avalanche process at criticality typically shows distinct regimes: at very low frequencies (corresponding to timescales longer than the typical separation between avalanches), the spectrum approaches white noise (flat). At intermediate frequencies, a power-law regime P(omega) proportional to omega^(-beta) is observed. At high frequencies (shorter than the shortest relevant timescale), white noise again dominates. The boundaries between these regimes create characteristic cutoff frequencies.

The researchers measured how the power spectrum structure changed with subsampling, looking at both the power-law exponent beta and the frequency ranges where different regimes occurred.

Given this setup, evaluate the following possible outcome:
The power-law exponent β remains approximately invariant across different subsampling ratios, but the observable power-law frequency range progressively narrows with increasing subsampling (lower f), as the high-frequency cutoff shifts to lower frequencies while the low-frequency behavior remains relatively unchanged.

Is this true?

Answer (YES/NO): YES